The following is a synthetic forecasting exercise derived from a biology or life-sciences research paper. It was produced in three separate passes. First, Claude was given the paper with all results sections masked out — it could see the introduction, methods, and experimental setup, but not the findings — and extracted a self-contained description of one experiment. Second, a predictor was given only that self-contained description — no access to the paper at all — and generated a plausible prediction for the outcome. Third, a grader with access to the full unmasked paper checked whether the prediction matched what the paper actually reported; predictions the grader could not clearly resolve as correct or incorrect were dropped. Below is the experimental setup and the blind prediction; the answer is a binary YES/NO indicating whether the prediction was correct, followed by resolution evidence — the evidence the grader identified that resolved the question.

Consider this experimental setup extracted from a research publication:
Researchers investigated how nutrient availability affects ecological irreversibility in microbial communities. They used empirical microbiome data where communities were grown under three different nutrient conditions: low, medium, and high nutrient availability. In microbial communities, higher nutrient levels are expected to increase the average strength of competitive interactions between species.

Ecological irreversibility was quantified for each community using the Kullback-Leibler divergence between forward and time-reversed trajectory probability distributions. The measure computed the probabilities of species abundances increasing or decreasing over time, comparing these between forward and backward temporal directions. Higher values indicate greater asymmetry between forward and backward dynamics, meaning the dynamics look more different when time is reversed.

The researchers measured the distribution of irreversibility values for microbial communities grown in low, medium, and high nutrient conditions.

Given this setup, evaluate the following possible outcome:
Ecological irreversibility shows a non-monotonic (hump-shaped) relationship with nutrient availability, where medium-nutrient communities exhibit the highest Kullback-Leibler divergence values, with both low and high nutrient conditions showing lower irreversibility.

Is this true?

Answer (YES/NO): NO